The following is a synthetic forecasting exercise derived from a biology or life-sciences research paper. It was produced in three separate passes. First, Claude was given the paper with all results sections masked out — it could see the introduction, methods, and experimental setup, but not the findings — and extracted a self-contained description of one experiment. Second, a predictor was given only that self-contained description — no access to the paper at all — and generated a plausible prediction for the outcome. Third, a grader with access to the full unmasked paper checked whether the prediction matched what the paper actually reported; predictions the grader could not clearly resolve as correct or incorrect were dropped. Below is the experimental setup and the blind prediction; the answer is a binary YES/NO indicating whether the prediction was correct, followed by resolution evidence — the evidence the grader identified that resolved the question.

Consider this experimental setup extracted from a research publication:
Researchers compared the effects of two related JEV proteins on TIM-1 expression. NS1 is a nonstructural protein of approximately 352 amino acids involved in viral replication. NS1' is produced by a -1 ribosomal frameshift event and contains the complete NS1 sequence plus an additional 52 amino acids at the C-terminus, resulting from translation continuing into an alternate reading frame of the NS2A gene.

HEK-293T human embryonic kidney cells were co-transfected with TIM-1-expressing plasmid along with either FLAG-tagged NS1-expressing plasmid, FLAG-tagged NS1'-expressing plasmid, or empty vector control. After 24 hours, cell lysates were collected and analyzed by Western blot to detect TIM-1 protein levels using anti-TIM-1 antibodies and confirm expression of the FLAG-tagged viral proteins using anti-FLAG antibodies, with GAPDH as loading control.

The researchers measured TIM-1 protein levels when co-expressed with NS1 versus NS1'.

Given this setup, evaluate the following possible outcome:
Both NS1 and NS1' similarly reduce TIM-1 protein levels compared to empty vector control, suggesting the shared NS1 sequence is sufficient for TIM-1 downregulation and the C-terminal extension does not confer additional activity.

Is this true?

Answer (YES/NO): NO